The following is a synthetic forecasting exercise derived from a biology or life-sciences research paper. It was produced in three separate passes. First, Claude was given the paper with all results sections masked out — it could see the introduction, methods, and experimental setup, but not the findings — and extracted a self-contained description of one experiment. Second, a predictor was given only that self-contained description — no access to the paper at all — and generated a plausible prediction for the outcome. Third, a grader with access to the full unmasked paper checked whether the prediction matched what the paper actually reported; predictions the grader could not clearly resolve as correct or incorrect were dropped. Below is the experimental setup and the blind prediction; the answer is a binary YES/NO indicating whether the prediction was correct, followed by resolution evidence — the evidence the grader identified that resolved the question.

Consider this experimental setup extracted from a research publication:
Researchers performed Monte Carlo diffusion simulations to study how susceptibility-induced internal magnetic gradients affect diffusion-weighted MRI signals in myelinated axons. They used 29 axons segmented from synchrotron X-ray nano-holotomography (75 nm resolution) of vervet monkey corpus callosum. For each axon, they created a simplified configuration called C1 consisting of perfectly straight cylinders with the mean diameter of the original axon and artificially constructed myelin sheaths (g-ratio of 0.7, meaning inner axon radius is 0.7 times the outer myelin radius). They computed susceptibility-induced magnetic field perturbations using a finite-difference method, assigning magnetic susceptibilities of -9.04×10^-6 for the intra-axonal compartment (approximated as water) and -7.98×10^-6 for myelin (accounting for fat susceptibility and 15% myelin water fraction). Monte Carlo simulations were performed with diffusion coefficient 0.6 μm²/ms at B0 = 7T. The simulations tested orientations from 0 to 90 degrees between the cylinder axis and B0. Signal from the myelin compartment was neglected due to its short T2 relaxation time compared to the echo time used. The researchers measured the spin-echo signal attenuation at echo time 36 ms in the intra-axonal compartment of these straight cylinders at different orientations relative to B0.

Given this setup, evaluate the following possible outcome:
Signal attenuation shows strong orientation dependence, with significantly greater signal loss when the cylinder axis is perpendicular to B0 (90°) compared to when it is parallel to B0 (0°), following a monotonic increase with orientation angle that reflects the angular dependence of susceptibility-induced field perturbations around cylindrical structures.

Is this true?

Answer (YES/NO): NO